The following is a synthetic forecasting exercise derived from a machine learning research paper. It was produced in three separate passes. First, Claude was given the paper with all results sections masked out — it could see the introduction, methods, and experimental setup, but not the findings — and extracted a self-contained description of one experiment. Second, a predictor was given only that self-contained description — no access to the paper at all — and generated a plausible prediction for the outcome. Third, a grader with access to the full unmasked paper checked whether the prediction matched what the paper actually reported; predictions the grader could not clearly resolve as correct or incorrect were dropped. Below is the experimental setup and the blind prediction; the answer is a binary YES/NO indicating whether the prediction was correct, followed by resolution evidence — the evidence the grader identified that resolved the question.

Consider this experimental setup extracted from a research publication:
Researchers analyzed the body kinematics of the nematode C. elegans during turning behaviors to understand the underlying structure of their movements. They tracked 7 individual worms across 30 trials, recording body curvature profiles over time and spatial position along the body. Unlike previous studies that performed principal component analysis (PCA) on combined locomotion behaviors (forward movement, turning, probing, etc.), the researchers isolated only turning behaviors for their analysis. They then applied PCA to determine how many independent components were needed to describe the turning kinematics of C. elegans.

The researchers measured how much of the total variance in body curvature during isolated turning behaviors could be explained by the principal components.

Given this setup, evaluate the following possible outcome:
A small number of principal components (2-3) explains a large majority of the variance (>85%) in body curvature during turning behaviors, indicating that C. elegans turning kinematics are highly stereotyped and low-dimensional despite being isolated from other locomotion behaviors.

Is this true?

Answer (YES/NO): NO